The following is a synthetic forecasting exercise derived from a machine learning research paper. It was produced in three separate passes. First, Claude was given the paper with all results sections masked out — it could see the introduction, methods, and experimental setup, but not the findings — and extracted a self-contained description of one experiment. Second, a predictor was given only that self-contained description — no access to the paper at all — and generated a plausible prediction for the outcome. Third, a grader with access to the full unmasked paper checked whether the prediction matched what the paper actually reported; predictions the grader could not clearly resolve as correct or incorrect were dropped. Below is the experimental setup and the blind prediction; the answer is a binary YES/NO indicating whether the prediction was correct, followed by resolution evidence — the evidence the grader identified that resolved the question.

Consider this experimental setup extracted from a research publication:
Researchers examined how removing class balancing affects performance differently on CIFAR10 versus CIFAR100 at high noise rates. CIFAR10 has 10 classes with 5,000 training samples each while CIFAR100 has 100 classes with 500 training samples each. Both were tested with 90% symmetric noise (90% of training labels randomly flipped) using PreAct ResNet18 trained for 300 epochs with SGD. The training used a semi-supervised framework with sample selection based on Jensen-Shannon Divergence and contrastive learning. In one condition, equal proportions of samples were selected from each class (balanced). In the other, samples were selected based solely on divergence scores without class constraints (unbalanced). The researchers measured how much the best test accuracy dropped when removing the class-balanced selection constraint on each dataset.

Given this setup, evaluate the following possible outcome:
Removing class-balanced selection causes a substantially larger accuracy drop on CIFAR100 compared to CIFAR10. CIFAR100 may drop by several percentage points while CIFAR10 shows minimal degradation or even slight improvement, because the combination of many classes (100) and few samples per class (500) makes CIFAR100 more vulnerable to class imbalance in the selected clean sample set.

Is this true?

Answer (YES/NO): NO